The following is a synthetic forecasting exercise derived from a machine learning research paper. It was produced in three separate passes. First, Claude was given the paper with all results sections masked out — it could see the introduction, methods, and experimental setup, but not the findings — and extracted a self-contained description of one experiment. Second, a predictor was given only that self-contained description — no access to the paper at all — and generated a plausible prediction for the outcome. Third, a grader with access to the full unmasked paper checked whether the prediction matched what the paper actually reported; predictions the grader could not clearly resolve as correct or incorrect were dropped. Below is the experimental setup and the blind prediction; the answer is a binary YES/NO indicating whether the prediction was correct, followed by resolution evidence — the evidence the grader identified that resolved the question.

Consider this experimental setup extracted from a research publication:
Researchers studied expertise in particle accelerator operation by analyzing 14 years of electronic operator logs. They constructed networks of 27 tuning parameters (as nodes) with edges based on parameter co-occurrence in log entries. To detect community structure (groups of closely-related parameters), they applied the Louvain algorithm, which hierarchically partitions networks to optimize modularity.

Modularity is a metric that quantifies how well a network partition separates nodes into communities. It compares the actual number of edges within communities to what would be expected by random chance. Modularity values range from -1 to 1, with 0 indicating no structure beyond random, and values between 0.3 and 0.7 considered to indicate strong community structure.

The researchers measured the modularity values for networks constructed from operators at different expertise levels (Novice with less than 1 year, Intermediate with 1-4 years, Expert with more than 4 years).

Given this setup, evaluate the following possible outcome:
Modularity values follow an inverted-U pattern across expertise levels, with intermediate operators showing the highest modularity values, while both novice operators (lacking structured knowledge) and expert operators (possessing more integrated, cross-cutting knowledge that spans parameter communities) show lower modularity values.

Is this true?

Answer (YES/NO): NO